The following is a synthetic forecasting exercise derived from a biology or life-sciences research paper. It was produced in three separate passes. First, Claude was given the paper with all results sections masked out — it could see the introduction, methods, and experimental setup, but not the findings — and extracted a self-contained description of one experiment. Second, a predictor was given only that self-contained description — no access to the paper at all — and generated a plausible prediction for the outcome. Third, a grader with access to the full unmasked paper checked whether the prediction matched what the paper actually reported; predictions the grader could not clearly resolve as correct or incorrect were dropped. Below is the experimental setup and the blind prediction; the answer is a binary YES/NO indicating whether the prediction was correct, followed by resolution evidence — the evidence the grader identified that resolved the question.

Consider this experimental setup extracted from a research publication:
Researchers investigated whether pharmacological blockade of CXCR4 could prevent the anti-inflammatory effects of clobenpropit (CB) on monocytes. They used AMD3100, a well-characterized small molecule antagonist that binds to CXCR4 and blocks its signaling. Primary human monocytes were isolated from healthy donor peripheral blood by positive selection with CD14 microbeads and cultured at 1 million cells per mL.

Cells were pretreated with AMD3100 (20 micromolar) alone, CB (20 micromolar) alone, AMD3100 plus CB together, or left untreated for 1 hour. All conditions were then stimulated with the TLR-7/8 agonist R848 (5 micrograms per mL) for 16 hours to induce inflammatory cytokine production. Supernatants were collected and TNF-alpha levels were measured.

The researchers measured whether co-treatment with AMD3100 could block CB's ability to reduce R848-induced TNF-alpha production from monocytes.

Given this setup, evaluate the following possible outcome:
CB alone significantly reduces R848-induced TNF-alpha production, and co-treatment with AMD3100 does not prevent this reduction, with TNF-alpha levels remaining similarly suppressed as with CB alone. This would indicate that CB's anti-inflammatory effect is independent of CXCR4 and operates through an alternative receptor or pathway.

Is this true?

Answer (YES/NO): NO